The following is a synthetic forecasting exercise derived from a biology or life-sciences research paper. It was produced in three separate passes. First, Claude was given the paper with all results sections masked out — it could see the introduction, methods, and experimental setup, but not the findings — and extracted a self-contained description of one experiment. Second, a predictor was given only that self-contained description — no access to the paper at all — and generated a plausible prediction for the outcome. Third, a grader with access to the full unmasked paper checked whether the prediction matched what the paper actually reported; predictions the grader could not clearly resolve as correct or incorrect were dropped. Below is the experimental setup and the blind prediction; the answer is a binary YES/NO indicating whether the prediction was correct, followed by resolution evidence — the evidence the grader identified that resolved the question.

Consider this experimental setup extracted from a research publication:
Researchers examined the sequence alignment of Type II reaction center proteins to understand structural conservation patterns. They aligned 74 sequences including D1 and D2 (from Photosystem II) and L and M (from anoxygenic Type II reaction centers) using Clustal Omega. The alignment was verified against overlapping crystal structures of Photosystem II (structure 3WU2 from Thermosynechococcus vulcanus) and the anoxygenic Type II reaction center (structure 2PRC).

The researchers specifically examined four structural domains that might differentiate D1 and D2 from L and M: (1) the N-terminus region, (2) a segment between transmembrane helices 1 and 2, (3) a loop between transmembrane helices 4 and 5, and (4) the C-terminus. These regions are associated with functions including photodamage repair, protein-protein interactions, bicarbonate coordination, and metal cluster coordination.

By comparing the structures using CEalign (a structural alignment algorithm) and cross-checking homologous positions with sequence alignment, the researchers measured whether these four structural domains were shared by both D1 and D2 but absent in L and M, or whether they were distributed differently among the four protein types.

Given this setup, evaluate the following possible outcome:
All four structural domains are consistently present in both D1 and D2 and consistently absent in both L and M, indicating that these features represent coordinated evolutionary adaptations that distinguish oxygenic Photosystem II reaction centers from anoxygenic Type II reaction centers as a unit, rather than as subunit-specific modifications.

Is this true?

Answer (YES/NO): YES